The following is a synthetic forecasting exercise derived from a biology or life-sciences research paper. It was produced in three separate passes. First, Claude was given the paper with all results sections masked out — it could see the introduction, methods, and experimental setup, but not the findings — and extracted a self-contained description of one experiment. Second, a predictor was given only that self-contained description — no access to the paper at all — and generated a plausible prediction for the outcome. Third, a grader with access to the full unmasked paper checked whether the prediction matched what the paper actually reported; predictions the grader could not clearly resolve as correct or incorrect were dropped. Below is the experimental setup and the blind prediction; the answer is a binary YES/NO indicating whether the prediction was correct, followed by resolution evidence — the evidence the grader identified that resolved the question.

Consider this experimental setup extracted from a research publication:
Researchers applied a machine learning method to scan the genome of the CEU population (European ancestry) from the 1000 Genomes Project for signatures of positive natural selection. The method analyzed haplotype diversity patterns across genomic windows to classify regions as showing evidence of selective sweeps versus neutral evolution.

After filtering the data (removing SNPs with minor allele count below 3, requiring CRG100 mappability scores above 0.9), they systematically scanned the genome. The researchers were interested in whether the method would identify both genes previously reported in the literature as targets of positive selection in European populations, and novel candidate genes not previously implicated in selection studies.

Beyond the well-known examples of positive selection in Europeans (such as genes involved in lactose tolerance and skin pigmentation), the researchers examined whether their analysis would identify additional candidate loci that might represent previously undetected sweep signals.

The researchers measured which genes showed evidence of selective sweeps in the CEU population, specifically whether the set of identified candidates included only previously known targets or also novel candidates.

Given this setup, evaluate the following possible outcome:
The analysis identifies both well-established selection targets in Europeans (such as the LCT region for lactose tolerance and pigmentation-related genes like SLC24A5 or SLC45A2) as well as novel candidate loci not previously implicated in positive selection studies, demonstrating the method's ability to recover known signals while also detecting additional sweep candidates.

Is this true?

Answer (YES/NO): YES